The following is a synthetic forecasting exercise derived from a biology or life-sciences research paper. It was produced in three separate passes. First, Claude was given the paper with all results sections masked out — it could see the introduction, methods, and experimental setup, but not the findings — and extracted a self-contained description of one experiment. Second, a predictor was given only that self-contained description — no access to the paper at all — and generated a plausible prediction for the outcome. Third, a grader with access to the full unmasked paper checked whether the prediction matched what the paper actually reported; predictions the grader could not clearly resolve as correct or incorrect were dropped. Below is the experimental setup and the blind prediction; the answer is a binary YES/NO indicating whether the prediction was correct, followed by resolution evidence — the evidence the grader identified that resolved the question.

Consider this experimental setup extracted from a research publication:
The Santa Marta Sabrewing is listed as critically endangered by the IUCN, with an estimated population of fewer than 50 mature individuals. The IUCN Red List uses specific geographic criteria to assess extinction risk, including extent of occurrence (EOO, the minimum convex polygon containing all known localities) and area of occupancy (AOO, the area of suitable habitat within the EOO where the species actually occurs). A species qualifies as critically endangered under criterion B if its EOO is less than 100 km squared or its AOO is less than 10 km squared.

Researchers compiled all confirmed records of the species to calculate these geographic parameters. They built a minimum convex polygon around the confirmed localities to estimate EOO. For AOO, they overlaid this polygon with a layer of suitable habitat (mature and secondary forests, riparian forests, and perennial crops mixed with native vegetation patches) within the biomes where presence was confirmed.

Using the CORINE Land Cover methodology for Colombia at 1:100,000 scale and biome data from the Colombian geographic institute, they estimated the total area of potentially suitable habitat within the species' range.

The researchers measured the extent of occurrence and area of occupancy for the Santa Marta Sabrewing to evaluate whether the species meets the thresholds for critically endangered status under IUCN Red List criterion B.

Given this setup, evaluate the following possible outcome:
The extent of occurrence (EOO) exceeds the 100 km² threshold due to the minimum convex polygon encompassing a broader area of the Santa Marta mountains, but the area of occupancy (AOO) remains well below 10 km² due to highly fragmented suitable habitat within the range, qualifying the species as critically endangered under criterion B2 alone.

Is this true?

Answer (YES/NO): NO